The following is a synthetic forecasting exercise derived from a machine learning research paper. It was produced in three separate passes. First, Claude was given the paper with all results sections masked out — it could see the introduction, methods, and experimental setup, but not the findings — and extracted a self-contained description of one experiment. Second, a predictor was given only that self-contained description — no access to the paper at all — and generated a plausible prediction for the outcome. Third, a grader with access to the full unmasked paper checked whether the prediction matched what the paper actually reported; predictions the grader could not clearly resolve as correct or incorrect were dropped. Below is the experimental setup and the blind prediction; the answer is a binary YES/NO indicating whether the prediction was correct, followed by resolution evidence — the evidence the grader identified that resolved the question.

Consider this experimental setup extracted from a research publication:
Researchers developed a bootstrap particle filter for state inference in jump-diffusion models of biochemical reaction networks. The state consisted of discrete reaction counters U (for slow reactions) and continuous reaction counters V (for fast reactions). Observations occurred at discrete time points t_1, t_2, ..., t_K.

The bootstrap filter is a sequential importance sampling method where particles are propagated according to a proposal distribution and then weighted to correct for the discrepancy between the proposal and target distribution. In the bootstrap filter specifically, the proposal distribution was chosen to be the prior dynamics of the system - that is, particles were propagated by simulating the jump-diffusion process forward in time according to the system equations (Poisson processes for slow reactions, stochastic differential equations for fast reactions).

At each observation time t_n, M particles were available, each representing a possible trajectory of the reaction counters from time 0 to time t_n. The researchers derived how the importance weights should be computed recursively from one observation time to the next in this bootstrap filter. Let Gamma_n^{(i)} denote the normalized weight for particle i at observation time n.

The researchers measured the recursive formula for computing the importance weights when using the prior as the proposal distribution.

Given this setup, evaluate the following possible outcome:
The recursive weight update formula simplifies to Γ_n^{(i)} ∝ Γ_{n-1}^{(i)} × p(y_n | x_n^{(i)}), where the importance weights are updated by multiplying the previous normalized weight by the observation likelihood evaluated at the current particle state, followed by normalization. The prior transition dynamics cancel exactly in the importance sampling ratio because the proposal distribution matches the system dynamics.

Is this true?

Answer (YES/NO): YES